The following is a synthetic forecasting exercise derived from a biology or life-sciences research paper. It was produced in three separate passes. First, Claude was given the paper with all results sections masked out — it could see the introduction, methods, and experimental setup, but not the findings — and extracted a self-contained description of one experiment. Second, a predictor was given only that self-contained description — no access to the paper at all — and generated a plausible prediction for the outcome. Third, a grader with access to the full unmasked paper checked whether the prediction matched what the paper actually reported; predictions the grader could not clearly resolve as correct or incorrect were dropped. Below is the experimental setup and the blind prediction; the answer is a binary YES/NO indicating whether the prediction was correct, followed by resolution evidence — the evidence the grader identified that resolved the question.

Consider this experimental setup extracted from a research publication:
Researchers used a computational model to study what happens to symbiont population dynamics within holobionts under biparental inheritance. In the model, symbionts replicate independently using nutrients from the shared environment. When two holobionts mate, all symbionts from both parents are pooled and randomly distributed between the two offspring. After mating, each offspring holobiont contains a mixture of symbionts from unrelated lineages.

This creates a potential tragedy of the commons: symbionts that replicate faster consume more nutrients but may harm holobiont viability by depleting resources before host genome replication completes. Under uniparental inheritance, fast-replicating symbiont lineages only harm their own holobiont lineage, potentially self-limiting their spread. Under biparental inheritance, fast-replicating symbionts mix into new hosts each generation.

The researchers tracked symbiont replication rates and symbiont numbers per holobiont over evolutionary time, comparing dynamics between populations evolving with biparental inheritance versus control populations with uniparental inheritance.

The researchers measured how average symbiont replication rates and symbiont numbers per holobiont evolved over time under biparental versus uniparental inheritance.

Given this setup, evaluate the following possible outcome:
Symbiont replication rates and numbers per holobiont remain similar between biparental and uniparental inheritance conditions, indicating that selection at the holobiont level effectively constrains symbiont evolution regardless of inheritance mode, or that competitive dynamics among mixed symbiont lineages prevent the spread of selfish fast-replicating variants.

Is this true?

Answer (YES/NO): NO